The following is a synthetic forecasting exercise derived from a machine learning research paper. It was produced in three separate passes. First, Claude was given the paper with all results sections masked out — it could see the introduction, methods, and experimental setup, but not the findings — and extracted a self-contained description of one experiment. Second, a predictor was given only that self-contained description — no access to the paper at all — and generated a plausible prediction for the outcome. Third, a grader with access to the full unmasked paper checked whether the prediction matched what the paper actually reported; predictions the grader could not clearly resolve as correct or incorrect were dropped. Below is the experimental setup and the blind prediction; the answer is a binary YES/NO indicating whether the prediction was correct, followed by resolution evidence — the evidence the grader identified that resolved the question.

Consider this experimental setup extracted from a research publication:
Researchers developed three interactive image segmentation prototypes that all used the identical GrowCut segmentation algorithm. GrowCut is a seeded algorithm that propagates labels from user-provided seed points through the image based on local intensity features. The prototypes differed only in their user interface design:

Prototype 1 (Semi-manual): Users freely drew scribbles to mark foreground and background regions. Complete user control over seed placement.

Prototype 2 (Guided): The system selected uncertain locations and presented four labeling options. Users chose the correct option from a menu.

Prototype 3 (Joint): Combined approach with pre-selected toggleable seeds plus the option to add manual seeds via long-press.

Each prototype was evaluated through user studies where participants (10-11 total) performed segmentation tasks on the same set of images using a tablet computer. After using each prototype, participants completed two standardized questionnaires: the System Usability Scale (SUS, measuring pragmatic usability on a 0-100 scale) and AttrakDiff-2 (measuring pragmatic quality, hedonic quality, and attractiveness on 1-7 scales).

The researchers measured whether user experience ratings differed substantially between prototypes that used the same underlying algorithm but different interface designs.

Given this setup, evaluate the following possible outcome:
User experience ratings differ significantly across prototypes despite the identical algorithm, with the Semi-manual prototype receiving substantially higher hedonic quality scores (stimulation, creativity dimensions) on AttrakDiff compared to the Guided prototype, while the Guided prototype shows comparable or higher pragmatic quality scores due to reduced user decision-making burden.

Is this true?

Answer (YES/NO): NO